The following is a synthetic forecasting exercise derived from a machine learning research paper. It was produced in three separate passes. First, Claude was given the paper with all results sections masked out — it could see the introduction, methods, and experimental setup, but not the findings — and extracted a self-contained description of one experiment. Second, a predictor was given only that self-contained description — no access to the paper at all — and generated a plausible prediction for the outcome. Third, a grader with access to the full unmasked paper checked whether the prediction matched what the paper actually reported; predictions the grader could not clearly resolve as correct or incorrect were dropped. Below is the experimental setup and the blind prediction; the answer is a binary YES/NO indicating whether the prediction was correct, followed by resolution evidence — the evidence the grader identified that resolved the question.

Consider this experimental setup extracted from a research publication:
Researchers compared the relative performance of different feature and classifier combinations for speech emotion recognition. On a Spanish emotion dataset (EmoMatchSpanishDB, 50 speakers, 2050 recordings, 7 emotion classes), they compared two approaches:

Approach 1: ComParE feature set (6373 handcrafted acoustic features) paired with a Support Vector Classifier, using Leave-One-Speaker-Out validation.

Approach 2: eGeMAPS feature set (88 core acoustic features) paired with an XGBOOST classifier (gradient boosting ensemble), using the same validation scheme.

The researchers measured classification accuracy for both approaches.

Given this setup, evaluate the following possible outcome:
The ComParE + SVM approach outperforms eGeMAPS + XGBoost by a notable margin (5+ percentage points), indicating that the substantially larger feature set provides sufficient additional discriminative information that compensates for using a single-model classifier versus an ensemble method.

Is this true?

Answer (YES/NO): YES